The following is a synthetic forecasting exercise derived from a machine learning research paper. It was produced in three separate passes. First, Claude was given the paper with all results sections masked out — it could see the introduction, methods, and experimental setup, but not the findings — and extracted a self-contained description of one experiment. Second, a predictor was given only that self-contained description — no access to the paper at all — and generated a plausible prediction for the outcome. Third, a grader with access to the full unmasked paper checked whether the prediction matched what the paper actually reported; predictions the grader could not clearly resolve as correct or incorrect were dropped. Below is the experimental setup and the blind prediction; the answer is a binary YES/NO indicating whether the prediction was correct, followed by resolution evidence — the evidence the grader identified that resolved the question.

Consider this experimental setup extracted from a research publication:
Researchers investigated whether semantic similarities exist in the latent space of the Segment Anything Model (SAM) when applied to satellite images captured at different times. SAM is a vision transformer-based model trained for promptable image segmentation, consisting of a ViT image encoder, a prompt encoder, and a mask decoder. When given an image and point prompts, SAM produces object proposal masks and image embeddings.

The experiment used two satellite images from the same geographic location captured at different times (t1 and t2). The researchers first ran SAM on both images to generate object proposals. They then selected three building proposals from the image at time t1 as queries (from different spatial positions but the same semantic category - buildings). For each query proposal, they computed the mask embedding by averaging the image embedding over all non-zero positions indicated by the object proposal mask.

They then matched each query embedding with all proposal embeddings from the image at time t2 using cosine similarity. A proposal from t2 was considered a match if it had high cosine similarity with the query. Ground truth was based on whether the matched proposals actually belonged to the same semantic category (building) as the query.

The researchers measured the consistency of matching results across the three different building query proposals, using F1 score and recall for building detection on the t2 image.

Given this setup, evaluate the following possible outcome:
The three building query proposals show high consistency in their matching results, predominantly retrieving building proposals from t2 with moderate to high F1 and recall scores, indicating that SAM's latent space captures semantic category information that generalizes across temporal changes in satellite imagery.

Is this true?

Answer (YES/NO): YES